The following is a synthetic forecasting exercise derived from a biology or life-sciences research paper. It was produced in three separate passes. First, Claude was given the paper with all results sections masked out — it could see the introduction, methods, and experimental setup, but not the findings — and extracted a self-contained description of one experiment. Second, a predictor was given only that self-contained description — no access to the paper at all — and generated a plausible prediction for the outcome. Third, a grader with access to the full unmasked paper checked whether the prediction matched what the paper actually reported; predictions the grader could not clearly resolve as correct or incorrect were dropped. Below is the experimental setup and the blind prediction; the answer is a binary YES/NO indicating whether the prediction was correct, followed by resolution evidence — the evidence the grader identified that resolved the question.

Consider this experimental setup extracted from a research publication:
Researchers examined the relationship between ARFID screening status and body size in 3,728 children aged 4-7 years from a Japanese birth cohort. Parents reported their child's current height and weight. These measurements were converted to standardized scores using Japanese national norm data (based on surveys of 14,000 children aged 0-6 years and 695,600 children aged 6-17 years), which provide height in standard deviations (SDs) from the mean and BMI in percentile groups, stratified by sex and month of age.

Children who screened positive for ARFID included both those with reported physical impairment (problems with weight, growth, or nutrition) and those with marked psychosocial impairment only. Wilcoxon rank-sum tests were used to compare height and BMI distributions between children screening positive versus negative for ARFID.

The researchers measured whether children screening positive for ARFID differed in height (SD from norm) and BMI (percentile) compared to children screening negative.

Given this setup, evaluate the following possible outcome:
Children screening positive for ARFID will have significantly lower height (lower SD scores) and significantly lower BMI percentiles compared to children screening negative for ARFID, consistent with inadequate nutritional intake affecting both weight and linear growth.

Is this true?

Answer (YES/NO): YES